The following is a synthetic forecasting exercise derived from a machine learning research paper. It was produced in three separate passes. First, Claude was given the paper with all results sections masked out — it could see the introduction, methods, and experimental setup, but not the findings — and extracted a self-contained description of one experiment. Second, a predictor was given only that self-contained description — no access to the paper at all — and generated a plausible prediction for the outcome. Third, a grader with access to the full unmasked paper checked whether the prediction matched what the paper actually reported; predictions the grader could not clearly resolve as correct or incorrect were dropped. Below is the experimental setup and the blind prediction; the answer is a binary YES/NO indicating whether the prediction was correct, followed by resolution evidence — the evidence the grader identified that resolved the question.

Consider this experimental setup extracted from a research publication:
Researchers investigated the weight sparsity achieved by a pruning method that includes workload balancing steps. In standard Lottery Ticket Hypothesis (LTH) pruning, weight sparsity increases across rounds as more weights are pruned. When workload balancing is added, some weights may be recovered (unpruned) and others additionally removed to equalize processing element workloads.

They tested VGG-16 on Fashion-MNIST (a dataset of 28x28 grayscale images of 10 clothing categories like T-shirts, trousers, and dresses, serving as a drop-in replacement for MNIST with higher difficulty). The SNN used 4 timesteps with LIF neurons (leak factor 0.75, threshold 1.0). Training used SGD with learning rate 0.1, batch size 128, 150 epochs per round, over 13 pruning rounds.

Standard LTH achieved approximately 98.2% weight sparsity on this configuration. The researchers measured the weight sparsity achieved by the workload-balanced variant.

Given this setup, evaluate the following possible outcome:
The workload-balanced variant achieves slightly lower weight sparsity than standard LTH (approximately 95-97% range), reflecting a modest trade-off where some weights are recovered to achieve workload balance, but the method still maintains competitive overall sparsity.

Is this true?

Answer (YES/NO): NO